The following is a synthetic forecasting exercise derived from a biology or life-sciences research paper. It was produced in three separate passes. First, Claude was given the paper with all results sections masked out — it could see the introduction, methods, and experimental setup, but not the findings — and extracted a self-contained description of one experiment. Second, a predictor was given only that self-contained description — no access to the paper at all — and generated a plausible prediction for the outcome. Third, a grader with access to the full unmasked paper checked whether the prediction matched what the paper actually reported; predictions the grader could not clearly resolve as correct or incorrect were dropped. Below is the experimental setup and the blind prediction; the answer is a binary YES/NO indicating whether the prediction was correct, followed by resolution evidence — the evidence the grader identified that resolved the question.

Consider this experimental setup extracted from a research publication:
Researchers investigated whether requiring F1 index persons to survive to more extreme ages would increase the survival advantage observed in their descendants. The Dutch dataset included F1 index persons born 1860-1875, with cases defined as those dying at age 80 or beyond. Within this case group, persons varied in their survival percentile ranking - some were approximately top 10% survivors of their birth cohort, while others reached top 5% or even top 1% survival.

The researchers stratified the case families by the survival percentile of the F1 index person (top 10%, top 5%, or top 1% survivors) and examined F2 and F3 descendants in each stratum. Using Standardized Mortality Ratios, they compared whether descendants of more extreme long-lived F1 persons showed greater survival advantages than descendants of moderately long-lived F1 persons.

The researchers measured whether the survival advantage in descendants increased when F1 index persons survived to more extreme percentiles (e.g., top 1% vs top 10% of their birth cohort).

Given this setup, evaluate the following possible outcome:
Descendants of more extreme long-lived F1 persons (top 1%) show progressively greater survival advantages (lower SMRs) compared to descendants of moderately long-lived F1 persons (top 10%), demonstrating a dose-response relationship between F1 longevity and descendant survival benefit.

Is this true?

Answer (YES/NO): YES